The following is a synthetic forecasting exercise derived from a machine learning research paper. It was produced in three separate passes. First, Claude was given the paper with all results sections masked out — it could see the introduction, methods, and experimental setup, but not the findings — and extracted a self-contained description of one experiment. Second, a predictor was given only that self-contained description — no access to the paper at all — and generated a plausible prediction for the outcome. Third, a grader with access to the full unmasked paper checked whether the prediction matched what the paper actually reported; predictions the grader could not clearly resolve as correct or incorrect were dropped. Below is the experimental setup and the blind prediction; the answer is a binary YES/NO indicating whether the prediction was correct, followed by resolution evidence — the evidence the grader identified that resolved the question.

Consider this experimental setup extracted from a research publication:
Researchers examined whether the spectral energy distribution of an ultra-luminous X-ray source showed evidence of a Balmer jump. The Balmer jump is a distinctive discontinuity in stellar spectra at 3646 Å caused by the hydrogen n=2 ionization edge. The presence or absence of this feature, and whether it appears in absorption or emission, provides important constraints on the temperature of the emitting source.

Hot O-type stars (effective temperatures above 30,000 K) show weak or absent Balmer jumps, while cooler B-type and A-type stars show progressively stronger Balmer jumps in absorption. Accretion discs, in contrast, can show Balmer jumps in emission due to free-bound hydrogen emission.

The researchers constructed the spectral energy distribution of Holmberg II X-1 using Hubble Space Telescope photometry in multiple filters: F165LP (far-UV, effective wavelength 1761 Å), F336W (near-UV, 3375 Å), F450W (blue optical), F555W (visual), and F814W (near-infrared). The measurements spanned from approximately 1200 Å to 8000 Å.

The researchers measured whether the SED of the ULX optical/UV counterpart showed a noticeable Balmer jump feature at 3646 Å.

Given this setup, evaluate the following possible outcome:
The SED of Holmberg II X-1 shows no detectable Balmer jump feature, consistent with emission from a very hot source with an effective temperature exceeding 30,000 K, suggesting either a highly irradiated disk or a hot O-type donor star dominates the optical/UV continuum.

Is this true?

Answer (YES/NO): NO